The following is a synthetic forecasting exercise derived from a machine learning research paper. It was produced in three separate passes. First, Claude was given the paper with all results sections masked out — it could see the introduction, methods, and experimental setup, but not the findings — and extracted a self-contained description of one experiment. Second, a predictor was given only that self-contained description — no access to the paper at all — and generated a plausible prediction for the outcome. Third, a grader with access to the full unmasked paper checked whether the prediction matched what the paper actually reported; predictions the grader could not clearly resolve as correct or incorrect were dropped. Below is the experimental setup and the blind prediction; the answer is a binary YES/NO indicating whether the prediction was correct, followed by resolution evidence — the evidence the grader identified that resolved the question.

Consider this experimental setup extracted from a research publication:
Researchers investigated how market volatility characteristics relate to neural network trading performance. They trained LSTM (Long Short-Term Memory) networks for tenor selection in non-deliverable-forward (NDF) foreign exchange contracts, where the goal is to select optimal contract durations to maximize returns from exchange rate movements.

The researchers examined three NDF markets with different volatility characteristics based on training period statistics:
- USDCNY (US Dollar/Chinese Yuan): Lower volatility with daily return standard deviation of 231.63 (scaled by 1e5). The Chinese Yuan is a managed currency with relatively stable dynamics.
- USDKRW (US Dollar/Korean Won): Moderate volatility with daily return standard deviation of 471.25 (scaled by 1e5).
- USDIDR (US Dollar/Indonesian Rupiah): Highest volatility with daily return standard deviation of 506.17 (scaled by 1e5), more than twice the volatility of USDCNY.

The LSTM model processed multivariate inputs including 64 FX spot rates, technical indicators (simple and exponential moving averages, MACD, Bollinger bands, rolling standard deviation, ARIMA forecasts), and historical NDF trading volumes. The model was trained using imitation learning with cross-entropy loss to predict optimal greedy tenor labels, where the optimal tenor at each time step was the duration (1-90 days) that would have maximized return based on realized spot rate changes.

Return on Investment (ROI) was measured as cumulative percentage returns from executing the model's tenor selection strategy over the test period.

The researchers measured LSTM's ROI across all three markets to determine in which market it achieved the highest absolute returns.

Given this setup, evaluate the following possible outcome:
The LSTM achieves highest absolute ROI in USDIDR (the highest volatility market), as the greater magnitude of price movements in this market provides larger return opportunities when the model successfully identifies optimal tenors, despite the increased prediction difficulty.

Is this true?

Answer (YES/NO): YES